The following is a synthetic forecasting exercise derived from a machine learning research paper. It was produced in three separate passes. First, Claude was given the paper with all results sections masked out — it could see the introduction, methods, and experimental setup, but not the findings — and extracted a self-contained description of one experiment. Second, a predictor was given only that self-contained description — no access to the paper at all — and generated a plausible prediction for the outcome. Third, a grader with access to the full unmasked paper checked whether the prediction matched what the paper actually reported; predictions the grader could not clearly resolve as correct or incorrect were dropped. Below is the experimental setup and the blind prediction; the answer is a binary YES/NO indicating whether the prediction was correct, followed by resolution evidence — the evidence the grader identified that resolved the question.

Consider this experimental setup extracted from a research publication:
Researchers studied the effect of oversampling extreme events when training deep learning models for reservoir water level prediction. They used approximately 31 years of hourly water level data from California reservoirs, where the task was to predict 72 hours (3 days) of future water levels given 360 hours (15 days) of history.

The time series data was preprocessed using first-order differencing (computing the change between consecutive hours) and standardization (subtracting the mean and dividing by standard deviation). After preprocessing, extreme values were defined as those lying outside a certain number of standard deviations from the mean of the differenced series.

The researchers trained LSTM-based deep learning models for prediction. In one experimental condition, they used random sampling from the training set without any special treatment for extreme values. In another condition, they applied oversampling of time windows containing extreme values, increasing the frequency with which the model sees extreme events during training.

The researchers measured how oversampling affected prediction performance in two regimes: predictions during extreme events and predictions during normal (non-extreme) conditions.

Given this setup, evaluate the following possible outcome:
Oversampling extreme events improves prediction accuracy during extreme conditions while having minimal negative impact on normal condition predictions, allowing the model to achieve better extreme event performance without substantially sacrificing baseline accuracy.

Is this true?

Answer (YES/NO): NO